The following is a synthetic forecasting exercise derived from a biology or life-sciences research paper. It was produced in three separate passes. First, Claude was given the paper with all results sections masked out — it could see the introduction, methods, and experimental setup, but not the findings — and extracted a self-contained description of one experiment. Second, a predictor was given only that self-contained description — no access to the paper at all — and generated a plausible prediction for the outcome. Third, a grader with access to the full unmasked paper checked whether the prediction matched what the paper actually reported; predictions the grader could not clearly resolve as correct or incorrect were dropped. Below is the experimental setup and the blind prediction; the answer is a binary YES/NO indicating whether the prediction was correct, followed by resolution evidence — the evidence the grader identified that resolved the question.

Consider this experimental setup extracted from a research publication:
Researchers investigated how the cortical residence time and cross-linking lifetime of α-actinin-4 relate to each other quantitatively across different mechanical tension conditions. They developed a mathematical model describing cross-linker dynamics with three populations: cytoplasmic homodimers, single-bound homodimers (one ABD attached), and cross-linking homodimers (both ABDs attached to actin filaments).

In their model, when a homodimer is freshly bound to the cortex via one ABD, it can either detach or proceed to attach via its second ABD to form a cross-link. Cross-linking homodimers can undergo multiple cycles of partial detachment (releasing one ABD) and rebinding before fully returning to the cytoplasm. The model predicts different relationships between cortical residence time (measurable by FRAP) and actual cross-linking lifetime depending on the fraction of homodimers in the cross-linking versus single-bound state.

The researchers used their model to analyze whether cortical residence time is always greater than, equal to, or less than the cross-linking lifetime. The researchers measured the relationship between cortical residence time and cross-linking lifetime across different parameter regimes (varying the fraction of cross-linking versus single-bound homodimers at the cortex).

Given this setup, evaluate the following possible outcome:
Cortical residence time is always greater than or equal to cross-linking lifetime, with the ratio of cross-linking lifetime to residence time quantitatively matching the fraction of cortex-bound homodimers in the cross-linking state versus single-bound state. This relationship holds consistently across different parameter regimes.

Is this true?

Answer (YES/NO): NO